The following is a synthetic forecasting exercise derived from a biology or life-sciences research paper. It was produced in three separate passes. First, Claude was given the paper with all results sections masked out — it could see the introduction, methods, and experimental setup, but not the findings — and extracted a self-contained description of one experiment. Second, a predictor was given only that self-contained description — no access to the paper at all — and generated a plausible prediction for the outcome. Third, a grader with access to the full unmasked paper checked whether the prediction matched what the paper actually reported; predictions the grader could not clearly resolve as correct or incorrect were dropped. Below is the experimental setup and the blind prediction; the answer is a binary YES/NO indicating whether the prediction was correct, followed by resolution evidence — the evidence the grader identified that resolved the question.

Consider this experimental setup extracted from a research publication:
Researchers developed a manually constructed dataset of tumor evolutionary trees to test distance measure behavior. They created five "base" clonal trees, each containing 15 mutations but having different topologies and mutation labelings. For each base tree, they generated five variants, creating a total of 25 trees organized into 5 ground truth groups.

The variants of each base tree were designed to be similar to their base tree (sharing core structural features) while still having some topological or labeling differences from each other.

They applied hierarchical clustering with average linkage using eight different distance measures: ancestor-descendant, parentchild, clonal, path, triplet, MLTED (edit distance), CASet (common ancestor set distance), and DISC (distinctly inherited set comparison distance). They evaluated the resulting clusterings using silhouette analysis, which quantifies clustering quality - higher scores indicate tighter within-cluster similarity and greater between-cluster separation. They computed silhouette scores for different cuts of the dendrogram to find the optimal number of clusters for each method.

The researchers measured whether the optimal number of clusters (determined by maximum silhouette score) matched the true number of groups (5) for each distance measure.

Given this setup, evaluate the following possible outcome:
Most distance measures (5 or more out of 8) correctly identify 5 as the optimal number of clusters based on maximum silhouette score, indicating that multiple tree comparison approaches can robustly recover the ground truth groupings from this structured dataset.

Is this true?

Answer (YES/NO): YES